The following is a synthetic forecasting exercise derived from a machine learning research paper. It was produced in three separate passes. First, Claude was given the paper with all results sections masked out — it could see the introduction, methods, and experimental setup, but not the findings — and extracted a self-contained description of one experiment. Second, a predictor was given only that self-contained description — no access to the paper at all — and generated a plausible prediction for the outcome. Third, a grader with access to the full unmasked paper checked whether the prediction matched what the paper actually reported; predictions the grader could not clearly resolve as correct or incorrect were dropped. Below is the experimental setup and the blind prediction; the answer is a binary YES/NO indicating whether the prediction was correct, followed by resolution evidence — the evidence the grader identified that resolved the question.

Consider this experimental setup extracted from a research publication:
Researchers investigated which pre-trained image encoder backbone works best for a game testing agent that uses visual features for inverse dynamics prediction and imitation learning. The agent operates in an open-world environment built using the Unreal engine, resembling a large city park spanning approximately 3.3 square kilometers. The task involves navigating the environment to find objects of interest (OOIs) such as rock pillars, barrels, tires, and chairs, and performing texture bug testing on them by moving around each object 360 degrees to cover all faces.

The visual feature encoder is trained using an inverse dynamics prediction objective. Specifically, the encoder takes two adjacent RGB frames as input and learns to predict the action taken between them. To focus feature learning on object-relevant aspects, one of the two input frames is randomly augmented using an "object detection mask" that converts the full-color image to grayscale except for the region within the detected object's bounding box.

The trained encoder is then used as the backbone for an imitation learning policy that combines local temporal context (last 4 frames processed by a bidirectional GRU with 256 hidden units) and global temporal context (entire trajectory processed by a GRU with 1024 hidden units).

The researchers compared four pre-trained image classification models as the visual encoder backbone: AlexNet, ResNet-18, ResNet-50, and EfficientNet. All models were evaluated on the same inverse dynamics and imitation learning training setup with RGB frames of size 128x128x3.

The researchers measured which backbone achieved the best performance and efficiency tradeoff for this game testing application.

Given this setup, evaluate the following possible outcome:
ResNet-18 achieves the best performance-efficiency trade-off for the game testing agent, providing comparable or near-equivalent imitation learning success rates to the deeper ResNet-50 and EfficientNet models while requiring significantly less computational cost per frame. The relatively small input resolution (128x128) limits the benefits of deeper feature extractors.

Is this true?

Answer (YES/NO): NO